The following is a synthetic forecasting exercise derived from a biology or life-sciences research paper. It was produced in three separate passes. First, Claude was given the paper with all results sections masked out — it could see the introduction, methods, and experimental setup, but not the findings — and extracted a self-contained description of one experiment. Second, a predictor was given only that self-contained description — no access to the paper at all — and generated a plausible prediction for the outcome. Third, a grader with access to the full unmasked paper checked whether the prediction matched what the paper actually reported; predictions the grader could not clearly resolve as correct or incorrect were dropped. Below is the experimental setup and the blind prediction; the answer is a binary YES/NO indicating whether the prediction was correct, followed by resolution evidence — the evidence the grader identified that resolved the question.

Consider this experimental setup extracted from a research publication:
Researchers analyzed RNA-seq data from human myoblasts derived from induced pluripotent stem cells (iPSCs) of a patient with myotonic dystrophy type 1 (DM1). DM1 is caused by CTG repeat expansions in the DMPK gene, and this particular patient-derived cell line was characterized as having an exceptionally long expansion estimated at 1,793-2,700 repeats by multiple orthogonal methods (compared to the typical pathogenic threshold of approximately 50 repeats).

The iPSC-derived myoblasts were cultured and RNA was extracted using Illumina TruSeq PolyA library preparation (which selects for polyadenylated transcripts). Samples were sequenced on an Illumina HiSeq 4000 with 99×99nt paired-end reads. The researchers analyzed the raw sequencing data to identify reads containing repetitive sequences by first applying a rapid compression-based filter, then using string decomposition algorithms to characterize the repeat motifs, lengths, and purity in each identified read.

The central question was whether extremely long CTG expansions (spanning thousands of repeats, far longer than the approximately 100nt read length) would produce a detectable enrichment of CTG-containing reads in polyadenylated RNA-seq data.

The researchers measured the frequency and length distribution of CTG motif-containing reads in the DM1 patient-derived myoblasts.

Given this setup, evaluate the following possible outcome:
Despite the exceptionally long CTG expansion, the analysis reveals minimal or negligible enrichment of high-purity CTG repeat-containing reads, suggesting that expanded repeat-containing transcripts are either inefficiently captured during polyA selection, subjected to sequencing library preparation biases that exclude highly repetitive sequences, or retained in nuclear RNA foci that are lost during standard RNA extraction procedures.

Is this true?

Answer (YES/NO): YES